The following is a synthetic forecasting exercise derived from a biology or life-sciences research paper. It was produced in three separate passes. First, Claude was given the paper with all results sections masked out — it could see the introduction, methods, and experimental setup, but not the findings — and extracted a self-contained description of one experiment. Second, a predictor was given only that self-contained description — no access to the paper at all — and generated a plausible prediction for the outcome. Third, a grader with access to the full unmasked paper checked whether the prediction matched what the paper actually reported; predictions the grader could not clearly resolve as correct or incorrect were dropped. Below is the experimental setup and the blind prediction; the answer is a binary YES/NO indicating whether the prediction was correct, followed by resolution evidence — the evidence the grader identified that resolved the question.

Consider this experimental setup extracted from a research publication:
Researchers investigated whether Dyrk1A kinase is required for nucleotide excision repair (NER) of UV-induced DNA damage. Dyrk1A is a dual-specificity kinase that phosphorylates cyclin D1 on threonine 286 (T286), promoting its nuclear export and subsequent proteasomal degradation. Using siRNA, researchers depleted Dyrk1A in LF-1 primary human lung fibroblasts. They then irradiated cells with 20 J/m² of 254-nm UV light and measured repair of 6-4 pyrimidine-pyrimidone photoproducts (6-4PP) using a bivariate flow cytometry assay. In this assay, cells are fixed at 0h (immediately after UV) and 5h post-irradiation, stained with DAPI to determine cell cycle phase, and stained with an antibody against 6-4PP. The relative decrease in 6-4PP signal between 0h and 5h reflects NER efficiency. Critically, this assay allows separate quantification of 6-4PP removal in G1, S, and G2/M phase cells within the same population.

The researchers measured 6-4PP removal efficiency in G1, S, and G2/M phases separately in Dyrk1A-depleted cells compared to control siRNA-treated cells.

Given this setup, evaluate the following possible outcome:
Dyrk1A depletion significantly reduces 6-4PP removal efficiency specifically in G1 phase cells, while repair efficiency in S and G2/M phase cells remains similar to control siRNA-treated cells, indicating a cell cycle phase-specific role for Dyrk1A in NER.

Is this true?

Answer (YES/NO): NO